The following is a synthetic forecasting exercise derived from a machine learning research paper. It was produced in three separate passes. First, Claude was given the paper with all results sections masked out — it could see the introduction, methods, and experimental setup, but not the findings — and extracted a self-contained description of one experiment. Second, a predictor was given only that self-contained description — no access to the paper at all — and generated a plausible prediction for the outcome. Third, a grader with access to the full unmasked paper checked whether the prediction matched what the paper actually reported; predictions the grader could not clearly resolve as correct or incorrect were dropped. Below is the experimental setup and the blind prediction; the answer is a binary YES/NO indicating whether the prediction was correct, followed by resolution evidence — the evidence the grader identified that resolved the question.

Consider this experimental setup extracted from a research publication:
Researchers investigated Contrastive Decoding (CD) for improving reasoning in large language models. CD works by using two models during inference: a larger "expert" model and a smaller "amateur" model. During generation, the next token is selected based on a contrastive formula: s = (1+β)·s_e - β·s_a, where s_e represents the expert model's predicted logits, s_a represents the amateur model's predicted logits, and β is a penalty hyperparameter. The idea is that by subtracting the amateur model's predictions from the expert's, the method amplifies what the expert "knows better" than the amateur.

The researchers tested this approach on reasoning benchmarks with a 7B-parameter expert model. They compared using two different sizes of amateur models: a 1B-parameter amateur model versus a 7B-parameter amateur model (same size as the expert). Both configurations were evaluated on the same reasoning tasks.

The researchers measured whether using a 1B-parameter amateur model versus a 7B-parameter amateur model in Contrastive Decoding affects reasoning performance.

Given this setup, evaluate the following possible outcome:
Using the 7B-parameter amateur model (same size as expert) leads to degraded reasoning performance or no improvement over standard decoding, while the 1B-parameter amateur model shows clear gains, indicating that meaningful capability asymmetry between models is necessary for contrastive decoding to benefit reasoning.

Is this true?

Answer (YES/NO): YES